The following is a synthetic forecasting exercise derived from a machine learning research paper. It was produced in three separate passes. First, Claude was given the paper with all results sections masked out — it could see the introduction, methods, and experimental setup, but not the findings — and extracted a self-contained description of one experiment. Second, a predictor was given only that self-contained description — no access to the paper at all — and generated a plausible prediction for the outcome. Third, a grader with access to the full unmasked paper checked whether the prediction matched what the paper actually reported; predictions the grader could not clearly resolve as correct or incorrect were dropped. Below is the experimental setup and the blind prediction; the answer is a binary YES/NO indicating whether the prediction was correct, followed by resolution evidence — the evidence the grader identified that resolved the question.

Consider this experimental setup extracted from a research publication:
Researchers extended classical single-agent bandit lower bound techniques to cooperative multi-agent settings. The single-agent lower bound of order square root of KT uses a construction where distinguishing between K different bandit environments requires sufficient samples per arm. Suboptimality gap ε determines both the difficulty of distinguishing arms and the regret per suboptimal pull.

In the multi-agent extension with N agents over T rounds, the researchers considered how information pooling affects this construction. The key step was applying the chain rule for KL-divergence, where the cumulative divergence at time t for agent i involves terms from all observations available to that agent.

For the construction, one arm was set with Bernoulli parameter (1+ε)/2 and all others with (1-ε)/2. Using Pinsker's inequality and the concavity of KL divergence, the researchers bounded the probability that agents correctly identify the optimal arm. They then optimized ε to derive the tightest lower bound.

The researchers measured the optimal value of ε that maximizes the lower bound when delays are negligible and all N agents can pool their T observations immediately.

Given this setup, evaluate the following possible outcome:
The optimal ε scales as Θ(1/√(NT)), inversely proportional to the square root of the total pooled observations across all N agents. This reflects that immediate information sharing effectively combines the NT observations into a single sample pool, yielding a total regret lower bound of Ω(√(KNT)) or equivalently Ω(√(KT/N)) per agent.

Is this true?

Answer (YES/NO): YES